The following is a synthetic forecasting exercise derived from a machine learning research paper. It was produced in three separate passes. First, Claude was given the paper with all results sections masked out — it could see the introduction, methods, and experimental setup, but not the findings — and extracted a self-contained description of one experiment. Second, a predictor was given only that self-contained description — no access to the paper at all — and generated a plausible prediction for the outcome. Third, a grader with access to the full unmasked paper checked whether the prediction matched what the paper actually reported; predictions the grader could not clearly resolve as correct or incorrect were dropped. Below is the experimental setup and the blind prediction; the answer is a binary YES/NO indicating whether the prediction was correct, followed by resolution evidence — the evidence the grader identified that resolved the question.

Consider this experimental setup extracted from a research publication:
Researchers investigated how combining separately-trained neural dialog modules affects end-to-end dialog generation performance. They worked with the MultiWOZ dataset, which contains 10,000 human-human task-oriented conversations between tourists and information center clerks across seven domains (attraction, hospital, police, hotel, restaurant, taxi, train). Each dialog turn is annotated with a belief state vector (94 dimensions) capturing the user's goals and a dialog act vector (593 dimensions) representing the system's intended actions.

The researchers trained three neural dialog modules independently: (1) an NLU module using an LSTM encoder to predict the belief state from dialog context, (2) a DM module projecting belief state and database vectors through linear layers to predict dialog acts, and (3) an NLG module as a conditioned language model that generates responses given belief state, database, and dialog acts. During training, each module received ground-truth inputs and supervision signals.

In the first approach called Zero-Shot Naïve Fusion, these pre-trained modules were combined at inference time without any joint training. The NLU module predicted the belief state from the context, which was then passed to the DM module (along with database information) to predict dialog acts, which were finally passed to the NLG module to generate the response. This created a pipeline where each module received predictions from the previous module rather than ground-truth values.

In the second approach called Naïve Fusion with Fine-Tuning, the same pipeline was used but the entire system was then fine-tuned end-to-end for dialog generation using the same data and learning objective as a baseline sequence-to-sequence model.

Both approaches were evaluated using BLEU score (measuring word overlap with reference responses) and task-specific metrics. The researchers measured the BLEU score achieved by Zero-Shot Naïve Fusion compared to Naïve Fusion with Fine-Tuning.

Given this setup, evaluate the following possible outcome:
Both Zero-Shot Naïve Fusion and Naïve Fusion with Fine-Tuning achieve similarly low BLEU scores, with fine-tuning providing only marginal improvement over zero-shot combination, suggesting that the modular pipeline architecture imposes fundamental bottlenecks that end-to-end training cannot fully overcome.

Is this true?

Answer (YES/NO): NO